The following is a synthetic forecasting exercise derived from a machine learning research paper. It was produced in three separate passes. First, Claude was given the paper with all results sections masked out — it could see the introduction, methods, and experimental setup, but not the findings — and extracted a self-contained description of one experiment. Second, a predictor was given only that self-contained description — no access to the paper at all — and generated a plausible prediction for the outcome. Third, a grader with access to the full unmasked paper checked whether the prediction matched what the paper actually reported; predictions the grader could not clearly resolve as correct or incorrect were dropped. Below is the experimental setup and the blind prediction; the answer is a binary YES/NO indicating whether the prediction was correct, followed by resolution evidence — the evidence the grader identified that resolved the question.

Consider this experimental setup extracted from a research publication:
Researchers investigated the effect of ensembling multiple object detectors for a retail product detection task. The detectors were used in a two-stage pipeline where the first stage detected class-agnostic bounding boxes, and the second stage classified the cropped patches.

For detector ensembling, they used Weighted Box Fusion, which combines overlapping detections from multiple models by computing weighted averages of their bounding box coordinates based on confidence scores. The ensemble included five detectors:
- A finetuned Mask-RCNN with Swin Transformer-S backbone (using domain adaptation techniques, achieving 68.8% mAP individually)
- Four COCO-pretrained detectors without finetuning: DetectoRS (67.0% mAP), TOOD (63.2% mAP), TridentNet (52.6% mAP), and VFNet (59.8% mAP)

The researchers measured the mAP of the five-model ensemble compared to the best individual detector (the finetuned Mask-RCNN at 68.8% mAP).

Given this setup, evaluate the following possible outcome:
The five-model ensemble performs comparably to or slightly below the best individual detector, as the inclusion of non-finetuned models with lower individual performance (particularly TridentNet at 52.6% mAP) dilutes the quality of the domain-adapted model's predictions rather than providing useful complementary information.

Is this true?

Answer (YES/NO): NO